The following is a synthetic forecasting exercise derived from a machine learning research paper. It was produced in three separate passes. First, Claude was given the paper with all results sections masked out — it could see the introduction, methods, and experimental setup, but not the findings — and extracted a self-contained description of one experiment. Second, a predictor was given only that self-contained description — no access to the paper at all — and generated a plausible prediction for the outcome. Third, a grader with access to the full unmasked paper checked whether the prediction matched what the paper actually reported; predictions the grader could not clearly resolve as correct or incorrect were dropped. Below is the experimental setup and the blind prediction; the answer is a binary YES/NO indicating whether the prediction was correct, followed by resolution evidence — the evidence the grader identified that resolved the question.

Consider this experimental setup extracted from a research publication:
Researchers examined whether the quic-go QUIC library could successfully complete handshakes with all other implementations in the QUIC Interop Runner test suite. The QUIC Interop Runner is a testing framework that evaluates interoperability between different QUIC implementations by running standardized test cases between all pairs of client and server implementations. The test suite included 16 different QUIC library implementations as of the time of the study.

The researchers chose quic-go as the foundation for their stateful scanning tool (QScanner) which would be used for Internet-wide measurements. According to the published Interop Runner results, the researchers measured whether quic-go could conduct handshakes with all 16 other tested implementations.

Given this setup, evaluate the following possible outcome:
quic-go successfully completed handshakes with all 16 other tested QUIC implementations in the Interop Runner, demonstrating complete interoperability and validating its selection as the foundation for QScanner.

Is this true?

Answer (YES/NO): NO